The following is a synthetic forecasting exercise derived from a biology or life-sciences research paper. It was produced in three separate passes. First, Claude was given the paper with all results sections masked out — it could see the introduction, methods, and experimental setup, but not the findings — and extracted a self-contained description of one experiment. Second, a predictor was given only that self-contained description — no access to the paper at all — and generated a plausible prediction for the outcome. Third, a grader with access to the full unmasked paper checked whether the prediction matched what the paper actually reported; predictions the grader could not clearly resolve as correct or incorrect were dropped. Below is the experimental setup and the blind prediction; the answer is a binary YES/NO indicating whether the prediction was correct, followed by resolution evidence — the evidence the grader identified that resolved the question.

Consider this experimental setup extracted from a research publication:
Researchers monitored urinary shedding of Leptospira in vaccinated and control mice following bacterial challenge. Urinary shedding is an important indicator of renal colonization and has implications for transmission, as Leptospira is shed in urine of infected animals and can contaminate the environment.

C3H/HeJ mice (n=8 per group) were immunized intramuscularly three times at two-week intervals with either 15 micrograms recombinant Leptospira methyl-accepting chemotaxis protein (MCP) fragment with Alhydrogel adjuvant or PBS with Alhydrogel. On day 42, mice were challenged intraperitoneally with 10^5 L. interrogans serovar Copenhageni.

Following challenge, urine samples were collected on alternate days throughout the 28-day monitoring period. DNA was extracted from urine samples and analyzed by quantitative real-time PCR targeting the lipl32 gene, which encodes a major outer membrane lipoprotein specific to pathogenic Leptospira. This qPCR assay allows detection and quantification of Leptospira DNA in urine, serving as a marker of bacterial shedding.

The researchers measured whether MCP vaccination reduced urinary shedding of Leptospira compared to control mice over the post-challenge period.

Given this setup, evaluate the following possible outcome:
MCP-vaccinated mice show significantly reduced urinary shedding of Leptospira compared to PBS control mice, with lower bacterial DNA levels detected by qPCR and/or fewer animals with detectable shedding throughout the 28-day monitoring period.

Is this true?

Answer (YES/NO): NO